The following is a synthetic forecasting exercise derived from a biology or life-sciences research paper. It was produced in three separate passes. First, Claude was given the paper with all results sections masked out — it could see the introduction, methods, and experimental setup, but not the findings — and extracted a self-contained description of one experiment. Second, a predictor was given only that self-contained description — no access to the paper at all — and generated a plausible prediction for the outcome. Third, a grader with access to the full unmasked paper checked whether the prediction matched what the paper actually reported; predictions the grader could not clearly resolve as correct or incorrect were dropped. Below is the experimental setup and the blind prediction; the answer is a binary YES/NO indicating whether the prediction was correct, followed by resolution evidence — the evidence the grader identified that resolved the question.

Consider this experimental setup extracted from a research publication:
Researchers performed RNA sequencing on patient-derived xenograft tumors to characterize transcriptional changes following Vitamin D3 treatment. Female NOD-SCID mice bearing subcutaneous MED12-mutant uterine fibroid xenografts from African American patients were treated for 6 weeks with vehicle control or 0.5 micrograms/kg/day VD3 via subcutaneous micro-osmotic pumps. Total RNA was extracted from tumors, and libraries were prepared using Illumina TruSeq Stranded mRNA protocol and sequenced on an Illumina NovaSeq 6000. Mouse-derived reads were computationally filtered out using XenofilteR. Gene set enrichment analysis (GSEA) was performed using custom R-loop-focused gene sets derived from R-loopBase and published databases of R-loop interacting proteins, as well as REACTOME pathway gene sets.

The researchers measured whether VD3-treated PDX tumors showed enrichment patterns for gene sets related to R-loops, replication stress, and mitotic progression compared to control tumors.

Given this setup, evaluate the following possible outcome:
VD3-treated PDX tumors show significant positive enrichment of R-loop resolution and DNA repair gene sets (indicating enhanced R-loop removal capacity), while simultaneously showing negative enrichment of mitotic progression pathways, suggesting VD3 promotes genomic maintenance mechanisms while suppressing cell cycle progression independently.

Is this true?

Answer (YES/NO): NO